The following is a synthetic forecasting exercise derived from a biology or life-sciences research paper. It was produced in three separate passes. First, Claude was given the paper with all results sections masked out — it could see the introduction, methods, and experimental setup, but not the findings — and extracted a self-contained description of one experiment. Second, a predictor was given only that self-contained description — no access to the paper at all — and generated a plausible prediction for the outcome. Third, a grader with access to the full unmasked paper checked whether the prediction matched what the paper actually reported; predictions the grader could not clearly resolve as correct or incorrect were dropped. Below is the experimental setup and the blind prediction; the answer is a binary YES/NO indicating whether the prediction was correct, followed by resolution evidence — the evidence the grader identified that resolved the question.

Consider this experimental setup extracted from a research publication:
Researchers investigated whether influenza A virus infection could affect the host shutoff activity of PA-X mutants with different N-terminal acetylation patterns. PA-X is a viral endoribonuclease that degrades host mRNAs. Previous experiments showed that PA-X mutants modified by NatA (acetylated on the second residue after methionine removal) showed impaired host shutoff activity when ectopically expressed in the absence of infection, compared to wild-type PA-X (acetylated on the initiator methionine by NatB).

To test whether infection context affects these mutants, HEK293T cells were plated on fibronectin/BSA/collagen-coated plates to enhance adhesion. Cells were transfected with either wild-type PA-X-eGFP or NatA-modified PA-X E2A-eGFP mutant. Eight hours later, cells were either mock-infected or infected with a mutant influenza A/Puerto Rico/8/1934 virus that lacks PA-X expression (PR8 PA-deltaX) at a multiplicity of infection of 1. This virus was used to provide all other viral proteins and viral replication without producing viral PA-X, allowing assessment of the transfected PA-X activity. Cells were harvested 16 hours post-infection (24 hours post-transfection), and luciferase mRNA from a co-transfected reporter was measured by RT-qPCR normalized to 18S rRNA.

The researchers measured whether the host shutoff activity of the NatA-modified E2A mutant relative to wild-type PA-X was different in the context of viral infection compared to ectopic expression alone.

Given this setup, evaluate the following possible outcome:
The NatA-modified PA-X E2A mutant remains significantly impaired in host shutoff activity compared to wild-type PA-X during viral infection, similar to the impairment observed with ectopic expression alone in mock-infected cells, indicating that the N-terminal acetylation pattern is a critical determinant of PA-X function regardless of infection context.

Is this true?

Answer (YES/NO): NO